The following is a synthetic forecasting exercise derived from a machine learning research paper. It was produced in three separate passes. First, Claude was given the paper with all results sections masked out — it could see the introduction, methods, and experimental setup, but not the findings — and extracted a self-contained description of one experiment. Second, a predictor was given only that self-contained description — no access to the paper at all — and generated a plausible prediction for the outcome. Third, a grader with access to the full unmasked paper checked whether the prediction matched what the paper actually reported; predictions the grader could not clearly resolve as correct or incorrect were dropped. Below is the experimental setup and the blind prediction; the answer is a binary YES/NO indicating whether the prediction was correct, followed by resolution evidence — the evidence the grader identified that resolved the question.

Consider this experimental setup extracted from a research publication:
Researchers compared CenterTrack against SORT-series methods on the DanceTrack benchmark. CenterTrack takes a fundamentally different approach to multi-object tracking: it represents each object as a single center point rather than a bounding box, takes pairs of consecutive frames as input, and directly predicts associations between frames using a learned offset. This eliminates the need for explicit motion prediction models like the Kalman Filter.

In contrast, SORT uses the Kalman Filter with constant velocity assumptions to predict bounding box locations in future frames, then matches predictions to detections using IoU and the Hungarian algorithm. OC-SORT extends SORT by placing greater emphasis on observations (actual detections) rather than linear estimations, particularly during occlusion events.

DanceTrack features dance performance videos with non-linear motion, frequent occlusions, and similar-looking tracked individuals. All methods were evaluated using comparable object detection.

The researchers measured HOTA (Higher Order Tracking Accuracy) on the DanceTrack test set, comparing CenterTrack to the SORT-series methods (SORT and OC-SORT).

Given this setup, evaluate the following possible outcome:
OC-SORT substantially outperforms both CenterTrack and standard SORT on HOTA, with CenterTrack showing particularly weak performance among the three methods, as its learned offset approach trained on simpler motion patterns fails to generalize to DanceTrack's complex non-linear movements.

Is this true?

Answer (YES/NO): YES